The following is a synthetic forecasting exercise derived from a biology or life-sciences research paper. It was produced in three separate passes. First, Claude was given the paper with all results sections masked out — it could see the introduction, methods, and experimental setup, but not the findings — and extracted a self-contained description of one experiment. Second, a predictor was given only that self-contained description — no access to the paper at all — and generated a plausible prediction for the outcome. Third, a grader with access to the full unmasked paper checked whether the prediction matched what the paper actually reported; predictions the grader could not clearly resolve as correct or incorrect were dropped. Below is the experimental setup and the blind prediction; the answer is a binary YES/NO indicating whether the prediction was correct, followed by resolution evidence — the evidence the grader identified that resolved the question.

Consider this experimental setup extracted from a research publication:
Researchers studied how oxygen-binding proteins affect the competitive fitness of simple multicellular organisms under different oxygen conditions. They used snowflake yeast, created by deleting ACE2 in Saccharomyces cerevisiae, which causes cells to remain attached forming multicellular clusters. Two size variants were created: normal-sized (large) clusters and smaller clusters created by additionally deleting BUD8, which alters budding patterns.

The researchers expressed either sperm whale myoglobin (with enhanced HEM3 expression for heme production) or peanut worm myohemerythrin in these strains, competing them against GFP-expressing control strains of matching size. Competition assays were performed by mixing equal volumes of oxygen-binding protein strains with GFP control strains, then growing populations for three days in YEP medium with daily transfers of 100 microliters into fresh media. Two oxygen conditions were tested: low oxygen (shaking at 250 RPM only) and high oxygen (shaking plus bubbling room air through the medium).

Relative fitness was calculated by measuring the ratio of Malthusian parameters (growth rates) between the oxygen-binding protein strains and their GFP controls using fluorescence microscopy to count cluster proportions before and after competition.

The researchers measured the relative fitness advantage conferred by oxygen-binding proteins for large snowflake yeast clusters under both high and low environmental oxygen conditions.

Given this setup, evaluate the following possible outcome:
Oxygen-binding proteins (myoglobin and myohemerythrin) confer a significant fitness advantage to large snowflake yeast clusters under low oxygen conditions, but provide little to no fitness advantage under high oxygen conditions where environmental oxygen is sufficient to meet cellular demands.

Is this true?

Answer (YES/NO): NO